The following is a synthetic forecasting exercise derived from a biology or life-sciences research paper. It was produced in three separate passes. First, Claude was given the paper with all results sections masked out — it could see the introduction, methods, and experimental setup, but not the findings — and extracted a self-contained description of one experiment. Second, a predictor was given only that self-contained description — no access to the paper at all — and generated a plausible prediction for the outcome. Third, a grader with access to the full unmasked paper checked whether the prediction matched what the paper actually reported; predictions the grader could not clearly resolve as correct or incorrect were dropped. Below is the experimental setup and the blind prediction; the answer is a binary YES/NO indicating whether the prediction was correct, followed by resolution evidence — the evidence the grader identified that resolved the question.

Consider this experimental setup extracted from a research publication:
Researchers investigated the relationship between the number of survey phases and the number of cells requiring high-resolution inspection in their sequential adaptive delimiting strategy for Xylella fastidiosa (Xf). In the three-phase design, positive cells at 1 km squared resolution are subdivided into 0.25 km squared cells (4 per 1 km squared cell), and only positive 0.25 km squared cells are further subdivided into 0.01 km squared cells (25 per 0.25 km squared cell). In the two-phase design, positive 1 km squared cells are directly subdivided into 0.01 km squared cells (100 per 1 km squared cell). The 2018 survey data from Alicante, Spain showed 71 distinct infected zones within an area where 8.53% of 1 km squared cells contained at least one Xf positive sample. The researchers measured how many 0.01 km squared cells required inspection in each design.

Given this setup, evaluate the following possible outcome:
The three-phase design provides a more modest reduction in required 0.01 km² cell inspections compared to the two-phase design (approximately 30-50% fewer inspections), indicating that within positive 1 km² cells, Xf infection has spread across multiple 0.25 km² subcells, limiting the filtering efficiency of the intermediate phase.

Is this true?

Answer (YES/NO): NO